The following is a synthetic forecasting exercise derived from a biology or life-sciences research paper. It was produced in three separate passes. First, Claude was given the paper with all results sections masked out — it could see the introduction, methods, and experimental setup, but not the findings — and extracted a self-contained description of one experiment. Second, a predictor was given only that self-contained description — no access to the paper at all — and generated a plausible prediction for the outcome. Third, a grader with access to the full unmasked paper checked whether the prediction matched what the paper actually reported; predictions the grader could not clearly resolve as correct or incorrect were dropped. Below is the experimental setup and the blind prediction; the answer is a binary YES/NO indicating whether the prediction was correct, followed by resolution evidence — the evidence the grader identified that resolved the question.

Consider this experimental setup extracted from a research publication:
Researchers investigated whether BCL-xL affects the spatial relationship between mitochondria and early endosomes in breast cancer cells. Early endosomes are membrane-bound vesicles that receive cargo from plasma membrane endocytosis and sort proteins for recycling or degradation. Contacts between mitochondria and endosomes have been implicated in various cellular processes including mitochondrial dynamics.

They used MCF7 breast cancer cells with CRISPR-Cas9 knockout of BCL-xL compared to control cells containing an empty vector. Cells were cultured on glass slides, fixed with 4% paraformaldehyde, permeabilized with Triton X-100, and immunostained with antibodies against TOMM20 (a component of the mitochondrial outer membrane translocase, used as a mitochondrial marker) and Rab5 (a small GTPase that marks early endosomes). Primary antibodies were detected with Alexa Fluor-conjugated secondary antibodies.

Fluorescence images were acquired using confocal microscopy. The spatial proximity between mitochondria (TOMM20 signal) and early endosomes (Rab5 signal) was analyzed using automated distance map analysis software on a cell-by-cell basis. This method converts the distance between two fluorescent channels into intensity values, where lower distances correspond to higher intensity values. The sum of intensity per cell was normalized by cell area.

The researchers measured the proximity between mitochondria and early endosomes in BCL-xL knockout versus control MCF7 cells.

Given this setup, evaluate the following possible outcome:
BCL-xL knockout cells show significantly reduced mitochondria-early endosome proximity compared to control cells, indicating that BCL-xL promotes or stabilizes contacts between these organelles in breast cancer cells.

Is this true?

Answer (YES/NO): NO